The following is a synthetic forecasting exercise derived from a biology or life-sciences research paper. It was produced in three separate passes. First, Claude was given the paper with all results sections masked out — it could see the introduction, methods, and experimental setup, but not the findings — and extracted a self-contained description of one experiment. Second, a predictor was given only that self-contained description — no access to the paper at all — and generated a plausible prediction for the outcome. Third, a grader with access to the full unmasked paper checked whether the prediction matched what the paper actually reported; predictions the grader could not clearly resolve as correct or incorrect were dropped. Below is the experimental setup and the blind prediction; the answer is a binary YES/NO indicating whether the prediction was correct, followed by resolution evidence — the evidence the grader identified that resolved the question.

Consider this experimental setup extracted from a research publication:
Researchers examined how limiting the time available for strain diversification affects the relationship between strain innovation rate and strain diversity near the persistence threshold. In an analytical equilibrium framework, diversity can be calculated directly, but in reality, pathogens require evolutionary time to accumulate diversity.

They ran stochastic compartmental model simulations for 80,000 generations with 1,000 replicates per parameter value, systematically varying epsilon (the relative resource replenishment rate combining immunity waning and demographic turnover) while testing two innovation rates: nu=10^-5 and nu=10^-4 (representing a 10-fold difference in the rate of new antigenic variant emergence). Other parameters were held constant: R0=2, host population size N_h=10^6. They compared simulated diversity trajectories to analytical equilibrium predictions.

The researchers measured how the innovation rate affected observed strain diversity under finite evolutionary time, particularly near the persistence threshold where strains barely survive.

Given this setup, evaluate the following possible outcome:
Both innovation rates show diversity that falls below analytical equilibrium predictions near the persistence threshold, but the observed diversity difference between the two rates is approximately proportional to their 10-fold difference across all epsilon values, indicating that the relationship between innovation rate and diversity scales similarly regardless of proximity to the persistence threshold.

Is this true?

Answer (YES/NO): NO